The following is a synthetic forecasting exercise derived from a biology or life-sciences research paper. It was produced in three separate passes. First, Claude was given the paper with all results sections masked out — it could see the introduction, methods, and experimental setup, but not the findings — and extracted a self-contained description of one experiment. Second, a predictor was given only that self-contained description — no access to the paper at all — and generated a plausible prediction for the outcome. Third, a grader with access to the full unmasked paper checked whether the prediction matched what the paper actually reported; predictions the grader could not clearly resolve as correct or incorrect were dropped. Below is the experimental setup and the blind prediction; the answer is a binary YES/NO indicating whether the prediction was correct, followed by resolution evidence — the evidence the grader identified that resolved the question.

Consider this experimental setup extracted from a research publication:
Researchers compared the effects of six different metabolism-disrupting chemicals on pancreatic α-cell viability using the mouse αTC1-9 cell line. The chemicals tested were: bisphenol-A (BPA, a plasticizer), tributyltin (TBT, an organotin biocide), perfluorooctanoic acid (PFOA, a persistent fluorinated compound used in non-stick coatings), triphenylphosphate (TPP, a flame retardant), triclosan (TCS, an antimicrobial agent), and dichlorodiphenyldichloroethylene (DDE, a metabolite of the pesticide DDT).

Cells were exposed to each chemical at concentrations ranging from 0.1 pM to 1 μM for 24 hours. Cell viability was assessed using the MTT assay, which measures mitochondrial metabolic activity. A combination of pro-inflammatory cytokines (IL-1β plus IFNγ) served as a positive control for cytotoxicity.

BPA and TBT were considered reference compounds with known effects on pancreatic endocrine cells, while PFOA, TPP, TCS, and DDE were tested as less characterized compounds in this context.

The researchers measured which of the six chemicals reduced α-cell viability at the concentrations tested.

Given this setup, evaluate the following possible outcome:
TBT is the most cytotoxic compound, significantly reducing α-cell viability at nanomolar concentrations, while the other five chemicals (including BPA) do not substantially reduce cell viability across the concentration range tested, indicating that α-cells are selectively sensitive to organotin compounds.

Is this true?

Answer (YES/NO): NO